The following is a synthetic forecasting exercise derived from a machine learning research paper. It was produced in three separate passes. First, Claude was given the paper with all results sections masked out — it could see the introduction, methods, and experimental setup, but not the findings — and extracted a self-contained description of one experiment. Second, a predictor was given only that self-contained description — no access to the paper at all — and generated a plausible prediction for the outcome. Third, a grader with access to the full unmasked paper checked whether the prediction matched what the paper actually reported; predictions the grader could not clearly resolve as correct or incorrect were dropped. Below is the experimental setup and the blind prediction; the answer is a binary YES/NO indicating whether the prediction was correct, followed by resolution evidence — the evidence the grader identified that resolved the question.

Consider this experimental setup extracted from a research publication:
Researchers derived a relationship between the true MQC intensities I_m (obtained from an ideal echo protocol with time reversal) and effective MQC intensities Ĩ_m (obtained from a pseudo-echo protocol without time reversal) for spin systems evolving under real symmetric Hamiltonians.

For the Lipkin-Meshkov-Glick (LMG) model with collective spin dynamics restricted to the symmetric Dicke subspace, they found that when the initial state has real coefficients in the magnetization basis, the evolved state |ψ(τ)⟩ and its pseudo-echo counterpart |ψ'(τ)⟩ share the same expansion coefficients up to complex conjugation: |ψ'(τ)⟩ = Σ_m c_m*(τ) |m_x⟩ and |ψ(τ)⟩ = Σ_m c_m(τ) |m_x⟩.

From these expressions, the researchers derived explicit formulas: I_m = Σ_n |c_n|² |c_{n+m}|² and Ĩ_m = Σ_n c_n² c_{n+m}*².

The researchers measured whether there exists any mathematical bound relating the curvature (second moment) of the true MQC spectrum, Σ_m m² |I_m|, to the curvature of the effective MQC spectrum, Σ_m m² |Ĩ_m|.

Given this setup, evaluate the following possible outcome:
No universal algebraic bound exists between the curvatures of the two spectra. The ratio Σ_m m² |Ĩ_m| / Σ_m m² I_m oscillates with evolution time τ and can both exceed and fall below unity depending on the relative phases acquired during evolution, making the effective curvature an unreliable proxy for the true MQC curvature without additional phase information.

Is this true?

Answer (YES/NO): NO